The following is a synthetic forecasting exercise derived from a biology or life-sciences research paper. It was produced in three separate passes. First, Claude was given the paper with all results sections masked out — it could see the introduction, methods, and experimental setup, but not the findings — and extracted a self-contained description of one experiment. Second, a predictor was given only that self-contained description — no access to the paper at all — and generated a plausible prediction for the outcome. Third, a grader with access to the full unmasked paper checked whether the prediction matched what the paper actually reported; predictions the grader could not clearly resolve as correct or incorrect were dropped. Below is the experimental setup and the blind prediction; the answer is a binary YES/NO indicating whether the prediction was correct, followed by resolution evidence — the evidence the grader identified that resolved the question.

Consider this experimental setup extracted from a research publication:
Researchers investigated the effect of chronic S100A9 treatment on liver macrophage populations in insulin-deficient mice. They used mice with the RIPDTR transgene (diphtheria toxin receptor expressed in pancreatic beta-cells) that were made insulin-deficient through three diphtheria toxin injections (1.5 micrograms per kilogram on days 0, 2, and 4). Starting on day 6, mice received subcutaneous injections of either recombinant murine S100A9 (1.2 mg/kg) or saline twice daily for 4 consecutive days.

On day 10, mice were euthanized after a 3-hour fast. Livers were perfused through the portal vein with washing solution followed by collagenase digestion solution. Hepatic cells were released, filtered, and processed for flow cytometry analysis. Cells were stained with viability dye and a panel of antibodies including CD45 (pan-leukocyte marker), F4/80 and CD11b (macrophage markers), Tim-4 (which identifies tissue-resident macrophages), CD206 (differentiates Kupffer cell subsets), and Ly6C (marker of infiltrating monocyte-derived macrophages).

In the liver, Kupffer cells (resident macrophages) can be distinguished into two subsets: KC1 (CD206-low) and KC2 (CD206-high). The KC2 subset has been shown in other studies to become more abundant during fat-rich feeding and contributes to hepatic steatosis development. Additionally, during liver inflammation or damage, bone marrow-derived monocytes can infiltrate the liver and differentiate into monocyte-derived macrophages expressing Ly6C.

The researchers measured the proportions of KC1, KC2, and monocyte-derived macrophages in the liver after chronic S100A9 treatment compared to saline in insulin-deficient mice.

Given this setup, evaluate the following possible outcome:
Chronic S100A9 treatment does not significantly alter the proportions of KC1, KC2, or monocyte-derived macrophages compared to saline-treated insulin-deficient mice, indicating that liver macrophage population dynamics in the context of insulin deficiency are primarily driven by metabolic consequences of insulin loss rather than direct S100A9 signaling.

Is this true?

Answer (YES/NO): NO